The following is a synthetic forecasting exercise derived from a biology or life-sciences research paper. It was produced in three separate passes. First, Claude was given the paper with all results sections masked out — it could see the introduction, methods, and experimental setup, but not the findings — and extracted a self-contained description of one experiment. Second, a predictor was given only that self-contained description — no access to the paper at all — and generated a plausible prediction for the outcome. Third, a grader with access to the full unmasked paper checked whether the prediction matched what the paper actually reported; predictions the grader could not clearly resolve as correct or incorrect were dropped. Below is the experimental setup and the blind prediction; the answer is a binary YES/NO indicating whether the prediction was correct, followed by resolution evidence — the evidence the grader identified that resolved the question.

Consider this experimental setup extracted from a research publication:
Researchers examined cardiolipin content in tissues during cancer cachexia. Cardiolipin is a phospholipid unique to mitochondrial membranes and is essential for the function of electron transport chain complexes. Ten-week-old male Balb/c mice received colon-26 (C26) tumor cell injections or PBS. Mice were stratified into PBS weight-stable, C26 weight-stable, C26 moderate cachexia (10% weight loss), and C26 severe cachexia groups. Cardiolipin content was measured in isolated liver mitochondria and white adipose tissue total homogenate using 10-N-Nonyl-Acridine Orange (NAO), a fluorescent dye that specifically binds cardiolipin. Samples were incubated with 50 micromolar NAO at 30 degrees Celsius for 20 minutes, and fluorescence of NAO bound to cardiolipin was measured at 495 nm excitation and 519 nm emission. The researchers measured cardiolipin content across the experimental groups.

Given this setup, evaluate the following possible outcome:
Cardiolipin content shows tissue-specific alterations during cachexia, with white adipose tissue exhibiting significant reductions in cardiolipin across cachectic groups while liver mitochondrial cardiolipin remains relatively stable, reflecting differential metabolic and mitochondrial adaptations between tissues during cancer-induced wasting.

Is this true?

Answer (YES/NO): NO